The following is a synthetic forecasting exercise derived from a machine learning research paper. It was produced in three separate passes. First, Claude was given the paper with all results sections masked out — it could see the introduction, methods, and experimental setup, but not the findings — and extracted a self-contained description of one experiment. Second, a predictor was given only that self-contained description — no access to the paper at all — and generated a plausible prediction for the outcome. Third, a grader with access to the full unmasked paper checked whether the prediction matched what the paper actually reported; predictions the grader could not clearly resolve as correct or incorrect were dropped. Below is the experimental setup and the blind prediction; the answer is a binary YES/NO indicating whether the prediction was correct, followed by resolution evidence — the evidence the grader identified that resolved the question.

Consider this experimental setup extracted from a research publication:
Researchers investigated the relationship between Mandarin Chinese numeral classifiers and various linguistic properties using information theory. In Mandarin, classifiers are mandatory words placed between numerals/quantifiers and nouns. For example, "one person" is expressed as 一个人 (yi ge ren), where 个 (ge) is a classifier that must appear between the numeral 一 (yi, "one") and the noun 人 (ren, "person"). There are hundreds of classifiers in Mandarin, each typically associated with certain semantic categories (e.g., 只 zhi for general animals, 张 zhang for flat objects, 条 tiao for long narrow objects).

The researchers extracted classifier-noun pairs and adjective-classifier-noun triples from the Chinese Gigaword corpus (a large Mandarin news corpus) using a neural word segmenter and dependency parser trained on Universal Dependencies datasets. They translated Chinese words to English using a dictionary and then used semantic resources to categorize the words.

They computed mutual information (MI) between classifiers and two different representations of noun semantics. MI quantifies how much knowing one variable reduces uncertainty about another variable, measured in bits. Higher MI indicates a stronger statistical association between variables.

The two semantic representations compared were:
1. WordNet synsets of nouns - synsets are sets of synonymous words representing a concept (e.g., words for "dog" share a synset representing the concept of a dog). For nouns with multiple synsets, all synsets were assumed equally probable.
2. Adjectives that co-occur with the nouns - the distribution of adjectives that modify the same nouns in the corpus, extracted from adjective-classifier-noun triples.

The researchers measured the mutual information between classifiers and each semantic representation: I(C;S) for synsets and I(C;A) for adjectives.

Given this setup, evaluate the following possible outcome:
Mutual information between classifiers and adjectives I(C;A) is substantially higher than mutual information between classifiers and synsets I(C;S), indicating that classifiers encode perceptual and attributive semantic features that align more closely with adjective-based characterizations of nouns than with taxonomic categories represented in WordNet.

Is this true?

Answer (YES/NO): YES